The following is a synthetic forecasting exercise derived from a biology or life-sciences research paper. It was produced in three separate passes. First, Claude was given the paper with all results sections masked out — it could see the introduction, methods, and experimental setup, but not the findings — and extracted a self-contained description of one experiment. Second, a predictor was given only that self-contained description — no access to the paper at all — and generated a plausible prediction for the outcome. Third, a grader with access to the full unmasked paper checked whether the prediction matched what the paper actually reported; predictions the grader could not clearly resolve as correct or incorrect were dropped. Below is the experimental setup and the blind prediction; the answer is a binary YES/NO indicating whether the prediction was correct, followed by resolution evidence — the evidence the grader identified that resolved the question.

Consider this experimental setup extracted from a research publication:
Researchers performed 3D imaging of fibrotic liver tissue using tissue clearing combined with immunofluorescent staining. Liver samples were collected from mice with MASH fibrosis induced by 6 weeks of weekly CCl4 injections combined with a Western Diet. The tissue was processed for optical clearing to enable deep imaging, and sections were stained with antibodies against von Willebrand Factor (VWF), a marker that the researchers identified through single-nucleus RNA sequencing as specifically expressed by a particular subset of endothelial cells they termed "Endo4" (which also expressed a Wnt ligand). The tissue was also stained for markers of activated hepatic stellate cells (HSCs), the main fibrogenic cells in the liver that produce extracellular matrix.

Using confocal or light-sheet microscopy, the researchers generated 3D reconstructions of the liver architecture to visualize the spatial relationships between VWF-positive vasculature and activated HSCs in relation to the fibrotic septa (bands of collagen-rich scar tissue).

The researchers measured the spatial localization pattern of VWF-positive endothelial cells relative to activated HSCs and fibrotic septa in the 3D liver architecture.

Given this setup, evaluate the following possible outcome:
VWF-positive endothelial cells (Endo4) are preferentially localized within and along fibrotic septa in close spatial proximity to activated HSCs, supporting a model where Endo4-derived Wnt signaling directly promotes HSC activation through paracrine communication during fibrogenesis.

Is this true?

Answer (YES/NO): NO